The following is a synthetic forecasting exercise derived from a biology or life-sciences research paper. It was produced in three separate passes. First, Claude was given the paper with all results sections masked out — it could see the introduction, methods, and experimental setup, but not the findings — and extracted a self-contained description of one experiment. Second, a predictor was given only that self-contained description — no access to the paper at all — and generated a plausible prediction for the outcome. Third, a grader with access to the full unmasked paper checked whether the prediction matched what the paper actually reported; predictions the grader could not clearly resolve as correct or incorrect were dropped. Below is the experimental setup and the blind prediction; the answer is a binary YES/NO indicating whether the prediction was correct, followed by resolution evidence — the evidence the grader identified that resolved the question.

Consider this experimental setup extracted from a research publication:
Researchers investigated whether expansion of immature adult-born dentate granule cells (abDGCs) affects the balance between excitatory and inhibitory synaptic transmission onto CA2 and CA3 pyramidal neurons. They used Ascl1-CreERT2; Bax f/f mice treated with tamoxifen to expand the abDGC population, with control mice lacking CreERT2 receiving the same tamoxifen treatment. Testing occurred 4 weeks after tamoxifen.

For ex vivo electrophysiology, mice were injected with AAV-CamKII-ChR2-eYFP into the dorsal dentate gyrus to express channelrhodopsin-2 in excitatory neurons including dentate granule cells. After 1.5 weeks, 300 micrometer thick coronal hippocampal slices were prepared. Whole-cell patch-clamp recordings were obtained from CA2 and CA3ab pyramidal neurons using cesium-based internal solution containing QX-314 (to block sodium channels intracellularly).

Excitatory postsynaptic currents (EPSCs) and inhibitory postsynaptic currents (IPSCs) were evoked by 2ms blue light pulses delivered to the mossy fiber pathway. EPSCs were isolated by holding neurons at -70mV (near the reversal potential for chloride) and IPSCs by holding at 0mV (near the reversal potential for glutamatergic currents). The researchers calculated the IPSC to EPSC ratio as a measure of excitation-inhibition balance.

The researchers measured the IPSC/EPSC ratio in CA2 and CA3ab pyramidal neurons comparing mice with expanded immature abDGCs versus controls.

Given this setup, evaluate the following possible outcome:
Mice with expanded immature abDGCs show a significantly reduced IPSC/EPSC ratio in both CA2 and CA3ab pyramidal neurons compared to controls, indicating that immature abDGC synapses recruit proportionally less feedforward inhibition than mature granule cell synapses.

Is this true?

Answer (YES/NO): NO